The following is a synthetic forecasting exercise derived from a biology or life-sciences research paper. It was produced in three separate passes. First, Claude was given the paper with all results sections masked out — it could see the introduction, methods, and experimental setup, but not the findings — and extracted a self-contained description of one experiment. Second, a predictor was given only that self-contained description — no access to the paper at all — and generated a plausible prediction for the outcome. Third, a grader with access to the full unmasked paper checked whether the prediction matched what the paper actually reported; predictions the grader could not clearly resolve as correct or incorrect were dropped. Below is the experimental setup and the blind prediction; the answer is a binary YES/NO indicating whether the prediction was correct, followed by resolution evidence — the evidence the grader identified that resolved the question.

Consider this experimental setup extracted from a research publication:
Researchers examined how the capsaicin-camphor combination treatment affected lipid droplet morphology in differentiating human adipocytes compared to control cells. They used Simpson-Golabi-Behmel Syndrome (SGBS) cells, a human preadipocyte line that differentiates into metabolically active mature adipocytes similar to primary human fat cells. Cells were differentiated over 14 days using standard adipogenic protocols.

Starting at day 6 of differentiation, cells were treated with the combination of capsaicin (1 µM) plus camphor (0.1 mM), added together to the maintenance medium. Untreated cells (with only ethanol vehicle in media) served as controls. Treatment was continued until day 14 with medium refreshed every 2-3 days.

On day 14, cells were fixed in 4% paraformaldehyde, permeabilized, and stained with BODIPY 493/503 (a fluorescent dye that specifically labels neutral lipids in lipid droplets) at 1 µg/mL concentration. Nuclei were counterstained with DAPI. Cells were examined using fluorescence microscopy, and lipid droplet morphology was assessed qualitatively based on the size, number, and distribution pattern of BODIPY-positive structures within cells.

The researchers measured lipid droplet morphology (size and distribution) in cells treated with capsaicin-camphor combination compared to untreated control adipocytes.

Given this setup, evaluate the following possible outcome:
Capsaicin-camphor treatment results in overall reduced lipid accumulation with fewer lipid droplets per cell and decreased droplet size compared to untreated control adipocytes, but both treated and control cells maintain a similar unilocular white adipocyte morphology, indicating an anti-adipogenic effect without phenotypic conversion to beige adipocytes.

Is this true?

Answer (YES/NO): NO